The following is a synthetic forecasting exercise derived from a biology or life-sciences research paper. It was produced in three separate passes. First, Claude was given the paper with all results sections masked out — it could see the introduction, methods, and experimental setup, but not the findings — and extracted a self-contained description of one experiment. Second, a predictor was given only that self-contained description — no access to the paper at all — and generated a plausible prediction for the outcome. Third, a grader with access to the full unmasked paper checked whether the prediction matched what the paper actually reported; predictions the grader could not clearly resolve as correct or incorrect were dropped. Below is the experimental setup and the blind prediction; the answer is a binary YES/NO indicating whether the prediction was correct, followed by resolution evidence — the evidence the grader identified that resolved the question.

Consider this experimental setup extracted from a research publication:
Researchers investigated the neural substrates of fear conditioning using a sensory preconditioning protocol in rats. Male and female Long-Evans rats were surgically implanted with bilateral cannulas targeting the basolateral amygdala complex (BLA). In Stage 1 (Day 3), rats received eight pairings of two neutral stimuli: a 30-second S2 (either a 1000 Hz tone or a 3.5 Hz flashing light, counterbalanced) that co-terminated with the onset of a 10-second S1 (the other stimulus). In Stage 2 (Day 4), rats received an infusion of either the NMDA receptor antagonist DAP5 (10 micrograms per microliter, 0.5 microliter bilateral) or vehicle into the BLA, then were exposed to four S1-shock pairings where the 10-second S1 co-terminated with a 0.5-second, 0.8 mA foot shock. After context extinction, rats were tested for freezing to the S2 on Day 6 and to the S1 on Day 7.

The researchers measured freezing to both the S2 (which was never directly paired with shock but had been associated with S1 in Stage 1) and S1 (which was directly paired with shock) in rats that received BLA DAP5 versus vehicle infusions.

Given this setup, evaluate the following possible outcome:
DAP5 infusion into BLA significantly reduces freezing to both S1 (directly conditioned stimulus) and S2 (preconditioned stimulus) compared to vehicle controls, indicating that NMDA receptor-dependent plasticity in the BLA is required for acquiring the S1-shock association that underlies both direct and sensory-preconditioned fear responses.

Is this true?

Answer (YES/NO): NO